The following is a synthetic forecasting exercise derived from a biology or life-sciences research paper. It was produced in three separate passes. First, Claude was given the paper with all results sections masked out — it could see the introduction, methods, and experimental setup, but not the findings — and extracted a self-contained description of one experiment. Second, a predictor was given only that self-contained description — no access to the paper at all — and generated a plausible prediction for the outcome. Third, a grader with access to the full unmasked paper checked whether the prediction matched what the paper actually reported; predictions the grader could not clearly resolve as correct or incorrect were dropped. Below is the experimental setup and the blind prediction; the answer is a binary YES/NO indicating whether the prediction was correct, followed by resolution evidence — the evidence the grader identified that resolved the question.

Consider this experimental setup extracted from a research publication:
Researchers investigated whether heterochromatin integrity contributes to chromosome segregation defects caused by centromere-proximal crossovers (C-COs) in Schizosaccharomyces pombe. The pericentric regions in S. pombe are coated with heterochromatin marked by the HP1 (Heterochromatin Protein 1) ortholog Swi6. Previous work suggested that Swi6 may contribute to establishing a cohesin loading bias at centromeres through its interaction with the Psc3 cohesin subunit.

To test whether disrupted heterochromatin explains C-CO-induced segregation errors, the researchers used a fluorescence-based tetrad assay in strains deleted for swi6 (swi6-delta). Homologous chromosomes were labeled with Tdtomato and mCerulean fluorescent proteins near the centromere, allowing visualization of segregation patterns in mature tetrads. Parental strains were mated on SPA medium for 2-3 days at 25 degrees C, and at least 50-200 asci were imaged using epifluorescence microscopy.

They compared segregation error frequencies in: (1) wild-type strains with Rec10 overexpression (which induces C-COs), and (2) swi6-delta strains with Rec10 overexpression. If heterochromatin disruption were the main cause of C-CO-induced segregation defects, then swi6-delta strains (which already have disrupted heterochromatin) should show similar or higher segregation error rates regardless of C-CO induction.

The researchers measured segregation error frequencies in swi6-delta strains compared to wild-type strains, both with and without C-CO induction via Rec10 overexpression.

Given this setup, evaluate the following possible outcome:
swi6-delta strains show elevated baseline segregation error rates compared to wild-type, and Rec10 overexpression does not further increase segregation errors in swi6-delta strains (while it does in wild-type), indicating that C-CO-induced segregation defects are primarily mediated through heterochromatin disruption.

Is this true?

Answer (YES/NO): NO